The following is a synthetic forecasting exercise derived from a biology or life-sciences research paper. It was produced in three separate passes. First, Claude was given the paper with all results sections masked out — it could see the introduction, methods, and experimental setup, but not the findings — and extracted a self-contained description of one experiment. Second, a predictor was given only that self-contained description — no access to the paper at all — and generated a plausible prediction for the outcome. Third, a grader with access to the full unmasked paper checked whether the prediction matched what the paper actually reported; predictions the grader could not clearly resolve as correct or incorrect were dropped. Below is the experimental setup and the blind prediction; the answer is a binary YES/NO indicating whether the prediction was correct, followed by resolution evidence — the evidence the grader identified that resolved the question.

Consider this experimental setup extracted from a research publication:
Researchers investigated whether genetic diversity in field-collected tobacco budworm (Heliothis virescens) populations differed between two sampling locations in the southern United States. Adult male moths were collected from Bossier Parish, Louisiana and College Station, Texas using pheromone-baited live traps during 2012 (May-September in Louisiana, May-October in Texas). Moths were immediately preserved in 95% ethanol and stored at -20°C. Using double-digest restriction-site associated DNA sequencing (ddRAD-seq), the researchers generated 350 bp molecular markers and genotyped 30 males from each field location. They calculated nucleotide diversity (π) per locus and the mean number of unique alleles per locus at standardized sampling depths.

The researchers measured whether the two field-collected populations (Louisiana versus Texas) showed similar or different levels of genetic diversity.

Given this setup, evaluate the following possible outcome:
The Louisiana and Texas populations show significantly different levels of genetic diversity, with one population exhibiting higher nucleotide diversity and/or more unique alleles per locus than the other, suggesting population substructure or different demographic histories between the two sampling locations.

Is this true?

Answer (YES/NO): NO